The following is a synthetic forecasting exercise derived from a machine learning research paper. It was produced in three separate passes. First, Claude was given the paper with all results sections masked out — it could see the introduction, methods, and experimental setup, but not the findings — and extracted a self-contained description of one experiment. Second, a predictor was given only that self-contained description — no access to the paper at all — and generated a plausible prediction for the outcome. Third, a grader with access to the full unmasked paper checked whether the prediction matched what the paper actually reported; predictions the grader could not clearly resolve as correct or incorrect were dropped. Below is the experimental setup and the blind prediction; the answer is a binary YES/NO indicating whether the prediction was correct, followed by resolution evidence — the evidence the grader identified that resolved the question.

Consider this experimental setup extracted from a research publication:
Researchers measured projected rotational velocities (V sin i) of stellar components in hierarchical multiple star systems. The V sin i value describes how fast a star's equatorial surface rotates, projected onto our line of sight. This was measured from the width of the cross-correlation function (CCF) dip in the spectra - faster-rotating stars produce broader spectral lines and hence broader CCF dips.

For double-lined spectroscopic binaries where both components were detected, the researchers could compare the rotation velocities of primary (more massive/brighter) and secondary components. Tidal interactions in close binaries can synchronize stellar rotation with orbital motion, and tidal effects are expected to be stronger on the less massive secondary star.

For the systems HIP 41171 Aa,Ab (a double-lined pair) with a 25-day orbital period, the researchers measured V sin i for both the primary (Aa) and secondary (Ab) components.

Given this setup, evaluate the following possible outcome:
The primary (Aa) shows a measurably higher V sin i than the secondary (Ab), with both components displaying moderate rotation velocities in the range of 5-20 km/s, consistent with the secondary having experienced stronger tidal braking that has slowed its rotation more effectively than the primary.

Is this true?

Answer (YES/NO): NO